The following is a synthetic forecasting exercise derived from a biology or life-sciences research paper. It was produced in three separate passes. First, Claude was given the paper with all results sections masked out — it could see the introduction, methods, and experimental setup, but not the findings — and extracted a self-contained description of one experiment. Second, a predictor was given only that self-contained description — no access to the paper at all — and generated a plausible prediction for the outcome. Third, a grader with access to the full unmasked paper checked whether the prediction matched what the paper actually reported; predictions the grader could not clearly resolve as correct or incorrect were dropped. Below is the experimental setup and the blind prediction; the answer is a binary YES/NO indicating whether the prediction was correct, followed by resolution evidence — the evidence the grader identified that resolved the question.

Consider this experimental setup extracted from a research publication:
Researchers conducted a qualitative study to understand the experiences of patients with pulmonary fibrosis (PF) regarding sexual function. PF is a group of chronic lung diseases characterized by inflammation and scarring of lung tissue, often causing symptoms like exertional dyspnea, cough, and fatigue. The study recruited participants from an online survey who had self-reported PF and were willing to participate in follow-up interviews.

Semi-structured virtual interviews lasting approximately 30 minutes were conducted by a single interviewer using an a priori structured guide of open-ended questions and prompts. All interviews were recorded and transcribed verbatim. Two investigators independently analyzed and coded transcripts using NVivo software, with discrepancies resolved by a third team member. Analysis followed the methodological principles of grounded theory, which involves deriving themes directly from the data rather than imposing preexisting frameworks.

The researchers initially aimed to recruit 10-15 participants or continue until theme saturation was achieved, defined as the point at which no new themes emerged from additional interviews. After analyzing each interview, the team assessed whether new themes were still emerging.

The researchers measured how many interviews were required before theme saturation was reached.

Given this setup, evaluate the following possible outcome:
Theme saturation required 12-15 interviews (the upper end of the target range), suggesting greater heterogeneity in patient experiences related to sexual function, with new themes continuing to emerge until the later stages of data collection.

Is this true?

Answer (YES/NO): NO